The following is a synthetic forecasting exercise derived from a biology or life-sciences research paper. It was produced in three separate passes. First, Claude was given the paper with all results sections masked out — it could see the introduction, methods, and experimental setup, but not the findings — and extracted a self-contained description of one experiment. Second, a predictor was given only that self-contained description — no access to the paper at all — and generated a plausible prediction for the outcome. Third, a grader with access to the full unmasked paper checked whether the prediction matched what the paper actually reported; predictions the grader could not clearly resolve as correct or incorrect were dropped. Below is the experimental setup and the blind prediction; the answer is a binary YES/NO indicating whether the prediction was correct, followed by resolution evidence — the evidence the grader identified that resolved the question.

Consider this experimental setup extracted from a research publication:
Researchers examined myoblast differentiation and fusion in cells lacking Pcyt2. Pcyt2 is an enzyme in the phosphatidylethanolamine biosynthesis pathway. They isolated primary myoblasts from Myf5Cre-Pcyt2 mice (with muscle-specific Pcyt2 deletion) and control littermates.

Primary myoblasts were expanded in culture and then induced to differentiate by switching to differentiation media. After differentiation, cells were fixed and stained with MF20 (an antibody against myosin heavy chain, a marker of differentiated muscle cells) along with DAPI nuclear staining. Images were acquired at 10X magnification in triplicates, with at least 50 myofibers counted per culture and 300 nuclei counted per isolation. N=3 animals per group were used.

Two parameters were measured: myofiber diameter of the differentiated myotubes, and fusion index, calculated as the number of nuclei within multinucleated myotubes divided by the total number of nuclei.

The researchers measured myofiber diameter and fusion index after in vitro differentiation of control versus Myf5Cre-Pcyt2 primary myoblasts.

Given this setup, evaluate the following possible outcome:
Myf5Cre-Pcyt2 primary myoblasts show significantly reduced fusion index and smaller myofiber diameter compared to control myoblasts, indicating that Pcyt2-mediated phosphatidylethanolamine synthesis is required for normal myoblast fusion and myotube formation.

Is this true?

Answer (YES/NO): YES